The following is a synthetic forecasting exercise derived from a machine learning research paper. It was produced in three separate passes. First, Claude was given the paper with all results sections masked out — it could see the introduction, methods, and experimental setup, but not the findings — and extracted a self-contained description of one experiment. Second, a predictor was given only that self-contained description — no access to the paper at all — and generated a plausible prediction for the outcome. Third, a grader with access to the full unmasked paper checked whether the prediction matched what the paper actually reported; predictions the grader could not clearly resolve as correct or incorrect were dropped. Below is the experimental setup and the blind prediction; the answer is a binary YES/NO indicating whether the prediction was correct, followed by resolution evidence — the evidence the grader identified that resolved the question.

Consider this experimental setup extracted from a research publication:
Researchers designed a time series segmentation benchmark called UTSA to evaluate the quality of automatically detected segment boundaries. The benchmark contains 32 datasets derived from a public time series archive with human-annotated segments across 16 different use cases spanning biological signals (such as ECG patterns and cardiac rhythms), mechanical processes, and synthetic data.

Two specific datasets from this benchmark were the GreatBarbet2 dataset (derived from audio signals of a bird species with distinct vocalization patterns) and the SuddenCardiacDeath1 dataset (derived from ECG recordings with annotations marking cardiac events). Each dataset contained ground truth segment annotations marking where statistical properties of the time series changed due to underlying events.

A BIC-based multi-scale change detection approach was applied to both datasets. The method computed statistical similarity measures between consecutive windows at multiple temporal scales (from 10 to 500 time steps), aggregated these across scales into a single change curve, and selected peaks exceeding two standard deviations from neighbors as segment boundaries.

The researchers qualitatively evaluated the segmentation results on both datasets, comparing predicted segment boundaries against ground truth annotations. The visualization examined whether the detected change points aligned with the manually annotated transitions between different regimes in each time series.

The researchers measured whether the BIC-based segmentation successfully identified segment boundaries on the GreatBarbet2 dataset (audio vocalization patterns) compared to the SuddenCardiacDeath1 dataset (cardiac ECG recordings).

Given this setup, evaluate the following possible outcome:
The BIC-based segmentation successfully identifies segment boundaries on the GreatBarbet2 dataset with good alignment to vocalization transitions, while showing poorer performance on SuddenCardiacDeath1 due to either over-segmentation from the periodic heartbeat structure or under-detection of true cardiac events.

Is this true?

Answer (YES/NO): YES